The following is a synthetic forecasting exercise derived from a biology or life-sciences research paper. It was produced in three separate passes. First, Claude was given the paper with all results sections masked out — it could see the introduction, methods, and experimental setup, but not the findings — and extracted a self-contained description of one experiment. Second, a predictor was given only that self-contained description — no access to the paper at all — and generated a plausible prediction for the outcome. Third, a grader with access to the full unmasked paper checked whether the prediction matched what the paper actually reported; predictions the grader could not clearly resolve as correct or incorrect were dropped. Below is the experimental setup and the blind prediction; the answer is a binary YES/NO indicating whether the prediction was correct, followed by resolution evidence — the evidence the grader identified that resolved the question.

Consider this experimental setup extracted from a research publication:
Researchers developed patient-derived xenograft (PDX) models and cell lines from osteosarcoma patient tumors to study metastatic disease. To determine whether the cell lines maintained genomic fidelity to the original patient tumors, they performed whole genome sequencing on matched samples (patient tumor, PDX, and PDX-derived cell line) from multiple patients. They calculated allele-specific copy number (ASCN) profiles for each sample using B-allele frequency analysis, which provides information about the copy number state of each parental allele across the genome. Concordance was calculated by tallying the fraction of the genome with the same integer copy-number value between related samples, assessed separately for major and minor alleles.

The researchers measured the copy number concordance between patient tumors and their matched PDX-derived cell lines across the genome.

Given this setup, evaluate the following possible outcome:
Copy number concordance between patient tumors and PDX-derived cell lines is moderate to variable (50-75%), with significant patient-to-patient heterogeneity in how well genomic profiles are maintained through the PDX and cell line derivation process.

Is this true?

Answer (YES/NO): NO